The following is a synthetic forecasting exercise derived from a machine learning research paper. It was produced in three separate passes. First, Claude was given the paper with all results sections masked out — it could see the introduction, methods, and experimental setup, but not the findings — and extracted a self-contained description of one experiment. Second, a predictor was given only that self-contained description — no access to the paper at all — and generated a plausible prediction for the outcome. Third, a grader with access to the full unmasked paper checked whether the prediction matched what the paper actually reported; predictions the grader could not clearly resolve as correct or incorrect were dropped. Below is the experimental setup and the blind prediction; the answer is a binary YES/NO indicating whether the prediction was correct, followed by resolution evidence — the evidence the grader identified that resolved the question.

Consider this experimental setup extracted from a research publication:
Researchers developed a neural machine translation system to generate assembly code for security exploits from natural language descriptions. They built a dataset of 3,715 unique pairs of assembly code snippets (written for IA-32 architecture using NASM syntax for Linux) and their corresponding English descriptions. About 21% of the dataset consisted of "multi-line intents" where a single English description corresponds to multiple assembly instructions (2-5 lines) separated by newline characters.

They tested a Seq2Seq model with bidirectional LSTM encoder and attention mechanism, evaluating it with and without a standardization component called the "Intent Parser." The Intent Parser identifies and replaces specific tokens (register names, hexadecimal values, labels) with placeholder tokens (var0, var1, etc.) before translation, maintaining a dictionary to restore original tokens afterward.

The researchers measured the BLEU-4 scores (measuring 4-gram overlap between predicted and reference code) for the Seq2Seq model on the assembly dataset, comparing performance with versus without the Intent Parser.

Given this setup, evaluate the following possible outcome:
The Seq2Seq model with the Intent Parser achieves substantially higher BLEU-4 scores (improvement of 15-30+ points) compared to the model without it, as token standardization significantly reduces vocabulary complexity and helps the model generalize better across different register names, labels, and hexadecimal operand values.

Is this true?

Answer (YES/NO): NO